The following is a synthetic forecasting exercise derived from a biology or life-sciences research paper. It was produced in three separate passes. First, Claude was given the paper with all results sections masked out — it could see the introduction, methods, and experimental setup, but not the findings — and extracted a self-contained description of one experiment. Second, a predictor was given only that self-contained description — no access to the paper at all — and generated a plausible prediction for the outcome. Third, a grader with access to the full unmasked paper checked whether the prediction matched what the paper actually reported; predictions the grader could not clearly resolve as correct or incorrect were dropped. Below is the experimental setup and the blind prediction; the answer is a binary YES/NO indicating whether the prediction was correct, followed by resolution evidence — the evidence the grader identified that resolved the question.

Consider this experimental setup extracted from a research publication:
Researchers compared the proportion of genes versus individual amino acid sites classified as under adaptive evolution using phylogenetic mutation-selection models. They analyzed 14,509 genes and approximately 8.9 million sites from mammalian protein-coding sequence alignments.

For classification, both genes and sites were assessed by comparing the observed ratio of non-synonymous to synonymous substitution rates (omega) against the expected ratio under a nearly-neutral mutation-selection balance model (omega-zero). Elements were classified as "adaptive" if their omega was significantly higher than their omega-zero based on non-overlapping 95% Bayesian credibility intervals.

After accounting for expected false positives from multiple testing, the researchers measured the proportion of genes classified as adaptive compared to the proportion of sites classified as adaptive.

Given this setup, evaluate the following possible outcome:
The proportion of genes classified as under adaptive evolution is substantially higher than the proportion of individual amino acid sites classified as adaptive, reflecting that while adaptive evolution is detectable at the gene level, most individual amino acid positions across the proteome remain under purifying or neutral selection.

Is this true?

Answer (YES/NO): YES